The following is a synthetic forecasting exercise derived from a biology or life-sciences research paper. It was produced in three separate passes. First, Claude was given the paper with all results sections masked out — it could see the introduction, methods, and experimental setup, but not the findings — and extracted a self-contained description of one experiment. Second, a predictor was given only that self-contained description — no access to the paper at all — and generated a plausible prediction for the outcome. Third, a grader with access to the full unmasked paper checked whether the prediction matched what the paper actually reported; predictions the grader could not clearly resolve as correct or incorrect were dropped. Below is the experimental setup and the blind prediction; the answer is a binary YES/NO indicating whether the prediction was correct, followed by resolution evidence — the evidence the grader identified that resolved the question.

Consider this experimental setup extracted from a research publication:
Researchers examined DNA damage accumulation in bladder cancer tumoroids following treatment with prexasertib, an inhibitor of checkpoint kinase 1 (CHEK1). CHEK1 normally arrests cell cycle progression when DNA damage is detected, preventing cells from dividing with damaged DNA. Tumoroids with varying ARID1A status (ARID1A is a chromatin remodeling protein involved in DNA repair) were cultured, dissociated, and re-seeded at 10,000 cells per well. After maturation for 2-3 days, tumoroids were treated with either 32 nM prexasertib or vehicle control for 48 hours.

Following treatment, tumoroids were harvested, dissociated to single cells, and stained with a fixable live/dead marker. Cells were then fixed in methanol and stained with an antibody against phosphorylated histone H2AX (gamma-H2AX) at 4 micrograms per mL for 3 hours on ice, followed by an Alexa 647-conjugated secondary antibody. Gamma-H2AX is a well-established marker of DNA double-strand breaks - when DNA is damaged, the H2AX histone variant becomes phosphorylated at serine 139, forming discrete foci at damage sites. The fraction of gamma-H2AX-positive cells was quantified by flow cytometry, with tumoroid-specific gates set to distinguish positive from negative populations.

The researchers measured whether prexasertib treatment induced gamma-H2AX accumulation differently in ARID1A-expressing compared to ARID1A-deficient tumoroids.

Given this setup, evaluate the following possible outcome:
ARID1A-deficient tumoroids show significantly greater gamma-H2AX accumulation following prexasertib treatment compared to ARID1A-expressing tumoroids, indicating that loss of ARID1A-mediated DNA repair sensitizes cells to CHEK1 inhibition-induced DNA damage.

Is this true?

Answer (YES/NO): YES